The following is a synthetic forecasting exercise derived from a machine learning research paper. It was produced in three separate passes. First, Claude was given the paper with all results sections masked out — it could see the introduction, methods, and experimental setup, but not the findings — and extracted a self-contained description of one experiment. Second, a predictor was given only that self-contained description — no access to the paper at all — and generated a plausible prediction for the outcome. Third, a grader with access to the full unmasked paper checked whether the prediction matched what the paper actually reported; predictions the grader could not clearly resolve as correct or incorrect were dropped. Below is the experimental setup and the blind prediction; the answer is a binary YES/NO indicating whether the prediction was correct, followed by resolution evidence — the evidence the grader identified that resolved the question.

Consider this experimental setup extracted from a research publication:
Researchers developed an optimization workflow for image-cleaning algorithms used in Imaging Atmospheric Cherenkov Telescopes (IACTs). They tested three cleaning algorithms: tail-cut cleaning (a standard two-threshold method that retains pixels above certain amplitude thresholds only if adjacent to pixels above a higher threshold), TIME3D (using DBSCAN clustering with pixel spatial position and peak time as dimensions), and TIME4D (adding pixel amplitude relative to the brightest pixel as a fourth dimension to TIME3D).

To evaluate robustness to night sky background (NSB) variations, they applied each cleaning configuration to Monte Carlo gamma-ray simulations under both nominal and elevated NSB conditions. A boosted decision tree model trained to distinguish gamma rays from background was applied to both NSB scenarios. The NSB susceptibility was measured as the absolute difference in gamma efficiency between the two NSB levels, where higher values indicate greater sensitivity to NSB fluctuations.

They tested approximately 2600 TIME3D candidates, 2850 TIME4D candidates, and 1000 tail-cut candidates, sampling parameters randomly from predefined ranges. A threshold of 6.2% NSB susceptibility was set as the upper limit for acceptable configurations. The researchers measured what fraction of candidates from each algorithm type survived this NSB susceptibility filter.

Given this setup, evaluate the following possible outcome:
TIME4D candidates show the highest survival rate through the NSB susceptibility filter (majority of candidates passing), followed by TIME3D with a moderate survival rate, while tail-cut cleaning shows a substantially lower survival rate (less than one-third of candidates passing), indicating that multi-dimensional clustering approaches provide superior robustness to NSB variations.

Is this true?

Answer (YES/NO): NO